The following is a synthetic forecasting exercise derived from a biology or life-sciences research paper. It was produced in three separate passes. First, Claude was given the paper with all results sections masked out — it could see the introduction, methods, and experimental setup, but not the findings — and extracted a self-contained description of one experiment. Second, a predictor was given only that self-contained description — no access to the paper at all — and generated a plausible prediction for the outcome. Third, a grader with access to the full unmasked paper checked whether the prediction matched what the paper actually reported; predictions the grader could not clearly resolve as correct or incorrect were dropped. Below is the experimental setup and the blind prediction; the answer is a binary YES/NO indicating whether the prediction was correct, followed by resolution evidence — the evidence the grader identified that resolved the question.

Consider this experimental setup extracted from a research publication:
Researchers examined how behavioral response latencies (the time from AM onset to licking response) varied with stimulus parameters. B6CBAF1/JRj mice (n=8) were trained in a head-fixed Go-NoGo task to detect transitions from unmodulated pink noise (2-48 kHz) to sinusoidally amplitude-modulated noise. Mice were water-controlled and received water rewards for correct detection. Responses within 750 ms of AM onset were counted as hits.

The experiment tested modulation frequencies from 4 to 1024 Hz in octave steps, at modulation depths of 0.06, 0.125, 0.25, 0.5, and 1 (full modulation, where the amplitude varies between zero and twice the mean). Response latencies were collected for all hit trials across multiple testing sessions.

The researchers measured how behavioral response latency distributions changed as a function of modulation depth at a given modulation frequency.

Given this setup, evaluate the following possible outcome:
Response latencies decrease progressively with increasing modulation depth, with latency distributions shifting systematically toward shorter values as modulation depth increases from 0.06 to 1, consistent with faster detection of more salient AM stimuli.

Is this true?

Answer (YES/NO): YES